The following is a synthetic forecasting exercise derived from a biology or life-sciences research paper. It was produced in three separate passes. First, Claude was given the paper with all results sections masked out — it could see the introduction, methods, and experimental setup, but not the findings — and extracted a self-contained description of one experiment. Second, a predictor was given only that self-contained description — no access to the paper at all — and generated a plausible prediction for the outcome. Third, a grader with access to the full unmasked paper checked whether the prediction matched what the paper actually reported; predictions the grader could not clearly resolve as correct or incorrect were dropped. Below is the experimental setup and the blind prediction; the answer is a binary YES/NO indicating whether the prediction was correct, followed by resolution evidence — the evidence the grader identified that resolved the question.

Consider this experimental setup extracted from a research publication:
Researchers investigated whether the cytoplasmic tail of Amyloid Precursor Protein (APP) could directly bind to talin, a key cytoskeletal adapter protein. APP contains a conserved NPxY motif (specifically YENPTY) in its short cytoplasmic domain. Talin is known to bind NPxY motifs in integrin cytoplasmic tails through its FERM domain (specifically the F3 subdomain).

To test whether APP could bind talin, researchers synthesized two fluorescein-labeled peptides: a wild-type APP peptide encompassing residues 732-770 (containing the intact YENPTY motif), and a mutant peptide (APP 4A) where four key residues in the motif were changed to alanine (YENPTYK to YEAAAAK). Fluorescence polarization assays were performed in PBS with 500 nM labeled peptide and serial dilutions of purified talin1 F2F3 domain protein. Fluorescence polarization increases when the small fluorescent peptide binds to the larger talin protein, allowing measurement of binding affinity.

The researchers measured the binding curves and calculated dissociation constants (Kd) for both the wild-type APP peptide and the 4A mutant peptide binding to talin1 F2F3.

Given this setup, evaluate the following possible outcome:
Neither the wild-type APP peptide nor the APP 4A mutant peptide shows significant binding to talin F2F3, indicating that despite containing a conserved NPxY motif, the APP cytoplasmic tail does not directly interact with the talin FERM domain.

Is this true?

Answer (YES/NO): NO